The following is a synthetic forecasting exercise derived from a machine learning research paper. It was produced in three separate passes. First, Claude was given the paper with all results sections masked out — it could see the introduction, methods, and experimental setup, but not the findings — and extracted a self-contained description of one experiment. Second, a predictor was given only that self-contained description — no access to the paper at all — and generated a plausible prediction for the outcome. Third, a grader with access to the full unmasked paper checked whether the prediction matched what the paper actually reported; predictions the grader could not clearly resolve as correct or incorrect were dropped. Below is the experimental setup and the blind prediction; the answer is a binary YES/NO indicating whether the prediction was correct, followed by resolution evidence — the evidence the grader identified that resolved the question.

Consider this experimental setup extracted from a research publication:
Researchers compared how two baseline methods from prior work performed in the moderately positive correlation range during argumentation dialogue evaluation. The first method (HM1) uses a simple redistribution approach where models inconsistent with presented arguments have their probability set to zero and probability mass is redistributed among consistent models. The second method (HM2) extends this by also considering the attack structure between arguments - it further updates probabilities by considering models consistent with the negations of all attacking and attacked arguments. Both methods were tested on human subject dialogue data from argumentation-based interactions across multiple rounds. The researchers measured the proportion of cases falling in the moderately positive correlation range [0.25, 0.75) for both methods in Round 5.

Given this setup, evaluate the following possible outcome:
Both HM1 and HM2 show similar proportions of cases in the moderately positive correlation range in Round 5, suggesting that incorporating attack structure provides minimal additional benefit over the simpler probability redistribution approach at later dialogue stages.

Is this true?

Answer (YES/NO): YES